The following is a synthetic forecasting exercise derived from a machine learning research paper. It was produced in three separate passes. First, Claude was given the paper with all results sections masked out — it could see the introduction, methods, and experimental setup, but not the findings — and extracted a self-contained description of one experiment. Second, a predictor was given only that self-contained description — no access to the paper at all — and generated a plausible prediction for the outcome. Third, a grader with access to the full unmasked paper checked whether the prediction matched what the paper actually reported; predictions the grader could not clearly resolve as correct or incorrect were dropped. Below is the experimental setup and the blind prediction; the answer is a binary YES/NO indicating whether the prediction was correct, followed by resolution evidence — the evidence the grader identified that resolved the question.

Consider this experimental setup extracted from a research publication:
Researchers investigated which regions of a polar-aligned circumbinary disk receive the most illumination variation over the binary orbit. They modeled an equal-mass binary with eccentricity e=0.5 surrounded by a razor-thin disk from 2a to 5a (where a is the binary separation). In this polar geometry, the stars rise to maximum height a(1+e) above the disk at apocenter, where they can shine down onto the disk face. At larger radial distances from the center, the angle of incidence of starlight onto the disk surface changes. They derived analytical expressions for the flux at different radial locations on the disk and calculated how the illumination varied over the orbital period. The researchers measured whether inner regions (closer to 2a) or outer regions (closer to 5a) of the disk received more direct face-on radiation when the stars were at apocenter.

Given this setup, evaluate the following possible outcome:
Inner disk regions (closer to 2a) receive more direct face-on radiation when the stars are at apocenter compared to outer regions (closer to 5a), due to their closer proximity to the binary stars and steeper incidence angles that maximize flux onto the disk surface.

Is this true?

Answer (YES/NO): YES